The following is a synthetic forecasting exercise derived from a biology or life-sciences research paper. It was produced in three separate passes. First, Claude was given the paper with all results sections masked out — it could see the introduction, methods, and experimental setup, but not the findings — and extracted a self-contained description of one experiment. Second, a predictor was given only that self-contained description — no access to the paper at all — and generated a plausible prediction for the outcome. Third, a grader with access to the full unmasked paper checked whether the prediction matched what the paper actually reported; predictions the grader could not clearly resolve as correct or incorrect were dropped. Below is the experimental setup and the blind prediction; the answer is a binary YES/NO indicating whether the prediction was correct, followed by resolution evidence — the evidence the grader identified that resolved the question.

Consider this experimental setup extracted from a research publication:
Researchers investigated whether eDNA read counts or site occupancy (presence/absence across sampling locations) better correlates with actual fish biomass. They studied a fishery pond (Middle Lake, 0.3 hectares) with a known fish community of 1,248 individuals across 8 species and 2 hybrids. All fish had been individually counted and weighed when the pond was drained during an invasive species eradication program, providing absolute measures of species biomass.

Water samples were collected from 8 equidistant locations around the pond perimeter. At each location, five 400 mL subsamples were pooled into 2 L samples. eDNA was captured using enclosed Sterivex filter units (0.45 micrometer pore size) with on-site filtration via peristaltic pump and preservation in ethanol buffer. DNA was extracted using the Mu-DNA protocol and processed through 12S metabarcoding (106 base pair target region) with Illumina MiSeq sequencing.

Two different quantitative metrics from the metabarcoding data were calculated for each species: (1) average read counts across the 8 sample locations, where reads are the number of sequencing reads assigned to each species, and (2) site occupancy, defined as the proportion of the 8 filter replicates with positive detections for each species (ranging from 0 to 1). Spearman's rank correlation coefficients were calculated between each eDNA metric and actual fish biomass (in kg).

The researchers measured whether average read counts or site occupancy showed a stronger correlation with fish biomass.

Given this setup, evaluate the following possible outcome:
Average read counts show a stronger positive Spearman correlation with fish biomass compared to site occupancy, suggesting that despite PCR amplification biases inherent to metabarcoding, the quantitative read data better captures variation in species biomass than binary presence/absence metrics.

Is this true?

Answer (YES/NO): YES